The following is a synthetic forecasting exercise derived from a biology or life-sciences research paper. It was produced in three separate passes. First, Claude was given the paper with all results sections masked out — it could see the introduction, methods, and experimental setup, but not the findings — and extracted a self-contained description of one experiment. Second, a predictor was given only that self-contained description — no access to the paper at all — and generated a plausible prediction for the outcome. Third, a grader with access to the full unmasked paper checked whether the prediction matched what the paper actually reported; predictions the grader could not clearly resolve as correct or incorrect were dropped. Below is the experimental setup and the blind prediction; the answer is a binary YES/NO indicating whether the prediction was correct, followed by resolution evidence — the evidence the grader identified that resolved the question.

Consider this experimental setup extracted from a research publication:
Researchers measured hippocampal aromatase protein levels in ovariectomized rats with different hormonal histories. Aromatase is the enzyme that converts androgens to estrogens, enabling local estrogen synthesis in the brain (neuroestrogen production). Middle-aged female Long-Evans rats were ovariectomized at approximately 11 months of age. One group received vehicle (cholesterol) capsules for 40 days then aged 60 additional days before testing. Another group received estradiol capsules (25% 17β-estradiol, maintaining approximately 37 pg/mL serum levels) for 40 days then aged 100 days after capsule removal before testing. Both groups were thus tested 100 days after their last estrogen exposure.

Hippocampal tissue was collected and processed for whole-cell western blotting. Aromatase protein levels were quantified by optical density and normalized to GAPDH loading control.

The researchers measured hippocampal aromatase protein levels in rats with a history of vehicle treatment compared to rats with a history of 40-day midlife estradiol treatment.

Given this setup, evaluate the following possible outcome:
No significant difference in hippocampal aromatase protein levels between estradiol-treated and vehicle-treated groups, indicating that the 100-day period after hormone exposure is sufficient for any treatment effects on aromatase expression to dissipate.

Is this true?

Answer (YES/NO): NO